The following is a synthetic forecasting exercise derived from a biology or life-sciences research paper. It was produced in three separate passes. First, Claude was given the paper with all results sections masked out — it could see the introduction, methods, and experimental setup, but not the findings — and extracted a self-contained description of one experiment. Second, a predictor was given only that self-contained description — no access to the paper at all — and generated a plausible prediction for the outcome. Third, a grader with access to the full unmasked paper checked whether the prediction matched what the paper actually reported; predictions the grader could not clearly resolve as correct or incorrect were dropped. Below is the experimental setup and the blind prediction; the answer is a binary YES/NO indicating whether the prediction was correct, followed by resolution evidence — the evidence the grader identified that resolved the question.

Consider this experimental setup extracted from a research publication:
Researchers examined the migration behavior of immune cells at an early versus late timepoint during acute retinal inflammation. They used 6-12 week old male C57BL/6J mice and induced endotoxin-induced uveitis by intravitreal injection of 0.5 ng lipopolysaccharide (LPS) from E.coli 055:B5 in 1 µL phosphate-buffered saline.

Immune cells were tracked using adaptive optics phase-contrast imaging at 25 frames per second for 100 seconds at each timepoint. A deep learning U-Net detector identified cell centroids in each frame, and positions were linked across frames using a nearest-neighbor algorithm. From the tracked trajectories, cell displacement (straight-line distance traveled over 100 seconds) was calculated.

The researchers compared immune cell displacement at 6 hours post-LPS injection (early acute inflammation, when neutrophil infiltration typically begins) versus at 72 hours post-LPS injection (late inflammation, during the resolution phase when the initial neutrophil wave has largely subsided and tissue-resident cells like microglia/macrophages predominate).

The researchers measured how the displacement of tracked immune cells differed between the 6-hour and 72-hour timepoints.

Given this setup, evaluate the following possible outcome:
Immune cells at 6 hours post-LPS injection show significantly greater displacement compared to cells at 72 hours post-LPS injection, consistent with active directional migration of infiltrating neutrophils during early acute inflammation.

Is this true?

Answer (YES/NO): YES